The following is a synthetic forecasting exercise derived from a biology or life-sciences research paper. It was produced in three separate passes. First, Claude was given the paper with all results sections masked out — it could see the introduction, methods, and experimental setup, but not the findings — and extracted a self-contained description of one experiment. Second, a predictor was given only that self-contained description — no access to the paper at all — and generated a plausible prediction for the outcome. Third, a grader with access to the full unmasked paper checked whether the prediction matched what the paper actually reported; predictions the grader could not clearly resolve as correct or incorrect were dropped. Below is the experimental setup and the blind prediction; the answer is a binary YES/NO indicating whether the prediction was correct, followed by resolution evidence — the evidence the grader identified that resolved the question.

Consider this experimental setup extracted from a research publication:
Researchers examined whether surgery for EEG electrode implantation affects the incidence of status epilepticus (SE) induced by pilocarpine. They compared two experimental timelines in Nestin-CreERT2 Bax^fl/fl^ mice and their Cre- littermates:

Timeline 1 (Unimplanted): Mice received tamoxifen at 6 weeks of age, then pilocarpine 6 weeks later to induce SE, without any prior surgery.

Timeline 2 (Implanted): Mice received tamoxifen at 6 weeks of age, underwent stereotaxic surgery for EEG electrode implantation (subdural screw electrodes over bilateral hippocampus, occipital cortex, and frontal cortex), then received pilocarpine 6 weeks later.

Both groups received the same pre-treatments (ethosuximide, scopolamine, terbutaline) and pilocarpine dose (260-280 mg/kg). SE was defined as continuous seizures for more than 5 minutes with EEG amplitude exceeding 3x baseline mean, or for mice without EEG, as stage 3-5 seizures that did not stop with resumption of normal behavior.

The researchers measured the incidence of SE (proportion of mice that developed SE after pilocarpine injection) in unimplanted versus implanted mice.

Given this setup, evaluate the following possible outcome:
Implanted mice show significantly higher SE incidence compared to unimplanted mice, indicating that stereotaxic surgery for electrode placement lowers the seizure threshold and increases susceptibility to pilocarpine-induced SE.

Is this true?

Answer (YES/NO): NO